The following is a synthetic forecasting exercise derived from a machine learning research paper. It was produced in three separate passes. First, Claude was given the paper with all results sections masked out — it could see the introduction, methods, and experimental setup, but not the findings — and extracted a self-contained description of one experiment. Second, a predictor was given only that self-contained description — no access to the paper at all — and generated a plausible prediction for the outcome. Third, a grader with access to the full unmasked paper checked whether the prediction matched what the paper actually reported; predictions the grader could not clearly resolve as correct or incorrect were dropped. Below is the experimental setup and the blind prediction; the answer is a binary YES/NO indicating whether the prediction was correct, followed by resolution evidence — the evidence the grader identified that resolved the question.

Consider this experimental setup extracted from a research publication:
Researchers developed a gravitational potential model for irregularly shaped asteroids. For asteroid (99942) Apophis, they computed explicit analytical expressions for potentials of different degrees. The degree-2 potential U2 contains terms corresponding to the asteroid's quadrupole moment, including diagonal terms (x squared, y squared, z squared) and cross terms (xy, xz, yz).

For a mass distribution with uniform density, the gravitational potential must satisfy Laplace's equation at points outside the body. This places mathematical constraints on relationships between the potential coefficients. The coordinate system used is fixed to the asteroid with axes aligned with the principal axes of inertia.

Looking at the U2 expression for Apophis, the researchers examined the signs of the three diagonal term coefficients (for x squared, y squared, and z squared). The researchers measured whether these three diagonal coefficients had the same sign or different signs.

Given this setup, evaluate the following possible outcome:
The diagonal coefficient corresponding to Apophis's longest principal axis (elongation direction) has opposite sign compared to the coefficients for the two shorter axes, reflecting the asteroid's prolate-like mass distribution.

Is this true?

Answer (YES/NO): YES